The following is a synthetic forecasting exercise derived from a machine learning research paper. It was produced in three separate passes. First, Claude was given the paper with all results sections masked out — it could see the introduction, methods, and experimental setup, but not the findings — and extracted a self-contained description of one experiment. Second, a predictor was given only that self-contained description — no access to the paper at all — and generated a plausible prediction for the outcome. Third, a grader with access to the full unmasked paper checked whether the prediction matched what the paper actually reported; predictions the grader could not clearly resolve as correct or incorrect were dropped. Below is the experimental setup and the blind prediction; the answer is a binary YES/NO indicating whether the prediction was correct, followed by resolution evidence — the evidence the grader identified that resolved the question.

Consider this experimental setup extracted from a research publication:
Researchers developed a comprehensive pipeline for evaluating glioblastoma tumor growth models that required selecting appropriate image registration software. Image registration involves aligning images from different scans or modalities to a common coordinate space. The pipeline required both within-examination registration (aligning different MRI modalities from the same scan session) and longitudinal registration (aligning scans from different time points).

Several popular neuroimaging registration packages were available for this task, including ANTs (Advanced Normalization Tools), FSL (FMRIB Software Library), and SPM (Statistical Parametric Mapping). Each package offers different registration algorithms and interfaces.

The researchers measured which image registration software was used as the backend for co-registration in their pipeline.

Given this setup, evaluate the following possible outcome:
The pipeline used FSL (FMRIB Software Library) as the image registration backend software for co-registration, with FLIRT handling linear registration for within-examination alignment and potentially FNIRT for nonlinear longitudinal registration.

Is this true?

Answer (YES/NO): NO